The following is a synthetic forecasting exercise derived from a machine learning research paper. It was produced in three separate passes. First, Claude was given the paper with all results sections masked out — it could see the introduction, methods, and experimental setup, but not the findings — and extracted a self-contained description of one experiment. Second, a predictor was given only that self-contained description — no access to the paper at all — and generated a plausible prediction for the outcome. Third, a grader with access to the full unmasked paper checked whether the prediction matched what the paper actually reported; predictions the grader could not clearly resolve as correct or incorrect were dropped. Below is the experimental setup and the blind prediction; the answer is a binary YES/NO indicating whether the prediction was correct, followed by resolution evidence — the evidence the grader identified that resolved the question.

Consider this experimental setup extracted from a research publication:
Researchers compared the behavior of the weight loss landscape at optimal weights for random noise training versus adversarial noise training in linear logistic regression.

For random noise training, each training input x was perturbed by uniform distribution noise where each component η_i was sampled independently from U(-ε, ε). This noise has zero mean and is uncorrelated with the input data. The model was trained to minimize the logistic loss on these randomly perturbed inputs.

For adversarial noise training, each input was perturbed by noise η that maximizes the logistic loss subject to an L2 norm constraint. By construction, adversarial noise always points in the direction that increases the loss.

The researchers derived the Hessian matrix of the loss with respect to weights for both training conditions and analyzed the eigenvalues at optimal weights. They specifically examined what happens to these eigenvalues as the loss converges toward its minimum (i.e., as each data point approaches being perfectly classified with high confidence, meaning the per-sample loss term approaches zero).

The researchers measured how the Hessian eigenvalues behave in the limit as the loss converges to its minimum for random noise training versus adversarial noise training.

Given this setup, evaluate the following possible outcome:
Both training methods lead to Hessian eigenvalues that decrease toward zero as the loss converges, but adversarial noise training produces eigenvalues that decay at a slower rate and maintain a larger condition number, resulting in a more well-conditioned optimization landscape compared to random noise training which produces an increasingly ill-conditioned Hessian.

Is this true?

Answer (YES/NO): NO